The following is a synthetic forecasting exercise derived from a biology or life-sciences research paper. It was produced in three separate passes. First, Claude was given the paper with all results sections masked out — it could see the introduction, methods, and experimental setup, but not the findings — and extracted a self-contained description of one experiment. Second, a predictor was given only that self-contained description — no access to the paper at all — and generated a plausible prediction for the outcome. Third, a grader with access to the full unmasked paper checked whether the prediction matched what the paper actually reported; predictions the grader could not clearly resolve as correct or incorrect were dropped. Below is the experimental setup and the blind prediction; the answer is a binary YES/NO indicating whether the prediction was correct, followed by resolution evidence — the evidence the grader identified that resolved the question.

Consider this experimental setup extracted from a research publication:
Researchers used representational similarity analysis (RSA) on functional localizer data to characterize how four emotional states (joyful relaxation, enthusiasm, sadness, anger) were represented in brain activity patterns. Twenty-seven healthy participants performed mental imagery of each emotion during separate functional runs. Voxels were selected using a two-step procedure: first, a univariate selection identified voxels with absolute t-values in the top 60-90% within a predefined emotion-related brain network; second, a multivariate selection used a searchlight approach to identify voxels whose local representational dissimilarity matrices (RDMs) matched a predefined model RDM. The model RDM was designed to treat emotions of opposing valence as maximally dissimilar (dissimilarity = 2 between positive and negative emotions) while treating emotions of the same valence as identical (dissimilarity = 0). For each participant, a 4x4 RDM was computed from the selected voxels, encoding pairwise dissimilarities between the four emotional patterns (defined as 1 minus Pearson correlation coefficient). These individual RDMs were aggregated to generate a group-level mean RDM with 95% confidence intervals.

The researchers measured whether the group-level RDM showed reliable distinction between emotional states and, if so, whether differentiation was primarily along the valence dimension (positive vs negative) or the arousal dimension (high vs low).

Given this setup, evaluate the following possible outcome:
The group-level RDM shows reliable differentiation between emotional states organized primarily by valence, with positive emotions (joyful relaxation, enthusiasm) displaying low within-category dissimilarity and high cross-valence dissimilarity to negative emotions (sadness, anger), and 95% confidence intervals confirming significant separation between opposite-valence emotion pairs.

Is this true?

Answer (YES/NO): YES